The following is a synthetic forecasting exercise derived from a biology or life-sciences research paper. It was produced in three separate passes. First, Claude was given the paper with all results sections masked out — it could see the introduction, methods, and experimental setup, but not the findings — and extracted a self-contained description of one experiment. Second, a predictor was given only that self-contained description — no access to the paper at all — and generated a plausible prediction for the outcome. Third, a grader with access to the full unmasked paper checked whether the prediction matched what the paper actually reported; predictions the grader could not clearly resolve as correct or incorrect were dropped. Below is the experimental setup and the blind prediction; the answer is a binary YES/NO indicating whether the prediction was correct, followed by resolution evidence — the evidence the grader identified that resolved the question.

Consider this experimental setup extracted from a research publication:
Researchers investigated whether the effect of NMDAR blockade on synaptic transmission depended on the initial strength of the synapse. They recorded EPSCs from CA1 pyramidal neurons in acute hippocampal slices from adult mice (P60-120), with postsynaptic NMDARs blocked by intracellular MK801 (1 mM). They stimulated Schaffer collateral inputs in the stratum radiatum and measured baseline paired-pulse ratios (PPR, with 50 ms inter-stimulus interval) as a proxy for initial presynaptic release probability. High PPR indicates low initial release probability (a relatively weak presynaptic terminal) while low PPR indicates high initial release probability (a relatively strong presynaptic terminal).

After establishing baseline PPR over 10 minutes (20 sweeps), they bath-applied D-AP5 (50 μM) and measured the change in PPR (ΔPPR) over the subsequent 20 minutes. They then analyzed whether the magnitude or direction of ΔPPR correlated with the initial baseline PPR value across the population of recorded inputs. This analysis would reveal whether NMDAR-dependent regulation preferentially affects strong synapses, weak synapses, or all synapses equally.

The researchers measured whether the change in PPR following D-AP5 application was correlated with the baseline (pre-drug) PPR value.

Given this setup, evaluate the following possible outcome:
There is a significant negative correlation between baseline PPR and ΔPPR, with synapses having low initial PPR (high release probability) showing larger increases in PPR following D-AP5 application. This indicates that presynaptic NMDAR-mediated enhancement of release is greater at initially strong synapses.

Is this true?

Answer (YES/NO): NO